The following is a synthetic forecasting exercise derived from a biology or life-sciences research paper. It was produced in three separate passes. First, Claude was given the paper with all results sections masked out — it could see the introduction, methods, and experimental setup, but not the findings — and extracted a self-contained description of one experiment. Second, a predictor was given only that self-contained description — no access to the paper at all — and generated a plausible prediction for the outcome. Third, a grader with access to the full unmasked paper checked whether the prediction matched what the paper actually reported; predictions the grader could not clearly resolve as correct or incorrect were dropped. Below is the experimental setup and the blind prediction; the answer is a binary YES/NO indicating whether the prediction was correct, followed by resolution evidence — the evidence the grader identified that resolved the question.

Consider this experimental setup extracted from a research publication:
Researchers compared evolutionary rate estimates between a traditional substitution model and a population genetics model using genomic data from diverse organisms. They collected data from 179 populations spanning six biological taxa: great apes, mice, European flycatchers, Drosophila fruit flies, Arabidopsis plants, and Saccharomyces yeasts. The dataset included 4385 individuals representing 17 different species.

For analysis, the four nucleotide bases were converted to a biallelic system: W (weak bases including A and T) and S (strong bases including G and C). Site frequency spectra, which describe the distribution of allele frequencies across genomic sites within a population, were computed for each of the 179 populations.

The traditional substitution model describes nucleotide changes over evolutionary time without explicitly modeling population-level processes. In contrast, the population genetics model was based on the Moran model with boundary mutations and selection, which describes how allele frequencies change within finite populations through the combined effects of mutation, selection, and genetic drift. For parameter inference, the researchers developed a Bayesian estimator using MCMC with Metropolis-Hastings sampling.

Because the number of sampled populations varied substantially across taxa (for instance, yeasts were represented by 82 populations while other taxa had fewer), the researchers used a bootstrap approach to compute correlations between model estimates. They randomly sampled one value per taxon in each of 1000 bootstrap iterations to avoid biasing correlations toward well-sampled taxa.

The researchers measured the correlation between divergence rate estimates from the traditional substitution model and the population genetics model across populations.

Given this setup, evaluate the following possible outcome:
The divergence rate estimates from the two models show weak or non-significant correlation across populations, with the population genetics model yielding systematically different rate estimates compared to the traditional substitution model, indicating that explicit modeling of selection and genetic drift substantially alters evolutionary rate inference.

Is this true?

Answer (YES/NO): NO